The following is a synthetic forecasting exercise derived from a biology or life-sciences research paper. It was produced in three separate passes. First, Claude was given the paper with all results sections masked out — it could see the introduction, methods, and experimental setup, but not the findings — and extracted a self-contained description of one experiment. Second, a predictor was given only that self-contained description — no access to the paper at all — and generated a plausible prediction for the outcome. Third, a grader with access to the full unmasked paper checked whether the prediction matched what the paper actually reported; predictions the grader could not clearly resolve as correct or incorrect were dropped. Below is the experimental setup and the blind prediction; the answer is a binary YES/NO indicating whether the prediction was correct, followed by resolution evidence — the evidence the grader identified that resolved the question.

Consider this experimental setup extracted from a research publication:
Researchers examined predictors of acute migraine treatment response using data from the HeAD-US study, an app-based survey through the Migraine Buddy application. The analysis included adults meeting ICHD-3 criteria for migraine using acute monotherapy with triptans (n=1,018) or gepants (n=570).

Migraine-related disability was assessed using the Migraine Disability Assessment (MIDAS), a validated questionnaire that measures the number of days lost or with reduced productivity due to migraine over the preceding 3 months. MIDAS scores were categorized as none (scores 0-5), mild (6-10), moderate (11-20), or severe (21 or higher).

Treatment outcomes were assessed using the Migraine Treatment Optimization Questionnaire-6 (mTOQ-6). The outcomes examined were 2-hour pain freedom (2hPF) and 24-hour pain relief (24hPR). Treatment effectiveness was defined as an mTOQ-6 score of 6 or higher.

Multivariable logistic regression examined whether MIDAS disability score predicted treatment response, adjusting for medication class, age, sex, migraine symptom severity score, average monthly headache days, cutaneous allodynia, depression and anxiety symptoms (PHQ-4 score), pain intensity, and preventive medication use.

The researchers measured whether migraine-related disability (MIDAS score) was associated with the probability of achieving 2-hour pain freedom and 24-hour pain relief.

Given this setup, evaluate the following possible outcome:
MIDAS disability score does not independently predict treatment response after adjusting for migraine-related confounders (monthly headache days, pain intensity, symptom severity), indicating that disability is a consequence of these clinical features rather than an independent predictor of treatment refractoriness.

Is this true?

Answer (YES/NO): NO